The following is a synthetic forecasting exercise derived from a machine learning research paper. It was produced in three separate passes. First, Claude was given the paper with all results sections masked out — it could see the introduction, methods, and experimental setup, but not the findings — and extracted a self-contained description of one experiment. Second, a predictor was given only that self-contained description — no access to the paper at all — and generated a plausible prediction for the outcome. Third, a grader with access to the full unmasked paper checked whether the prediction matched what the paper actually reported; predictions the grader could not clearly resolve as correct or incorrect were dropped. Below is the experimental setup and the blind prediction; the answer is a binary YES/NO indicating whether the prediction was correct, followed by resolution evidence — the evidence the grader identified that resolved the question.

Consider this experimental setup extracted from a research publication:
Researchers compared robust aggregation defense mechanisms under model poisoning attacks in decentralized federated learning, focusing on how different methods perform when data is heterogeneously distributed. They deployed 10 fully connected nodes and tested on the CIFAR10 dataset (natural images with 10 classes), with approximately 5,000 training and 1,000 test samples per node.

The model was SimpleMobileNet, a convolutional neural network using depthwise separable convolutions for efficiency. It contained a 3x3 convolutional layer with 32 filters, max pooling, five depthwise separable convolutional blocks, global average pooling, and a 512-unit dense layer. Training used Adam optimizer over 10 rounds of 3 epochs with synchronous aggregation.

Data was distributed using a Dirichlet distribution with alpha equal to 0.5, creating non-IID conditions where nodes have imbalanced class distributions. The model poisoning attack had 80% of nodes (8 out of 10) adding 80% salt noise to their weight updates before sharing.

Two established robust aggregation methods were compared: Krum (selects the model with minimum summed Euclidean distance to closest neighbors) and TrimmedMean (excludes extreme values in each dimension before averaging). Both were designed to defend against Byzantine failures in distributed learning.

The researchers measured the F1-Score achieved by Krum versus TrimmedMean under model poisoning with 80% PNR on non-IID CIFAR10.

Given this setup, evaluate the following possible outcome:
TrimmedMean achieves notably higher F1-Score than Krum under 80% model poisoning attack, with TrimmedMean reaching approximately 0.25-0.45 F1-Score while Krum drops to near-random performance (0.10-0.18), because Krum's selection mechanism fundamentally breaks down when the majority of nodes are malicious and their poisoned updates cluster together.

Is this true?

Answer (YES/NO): NO